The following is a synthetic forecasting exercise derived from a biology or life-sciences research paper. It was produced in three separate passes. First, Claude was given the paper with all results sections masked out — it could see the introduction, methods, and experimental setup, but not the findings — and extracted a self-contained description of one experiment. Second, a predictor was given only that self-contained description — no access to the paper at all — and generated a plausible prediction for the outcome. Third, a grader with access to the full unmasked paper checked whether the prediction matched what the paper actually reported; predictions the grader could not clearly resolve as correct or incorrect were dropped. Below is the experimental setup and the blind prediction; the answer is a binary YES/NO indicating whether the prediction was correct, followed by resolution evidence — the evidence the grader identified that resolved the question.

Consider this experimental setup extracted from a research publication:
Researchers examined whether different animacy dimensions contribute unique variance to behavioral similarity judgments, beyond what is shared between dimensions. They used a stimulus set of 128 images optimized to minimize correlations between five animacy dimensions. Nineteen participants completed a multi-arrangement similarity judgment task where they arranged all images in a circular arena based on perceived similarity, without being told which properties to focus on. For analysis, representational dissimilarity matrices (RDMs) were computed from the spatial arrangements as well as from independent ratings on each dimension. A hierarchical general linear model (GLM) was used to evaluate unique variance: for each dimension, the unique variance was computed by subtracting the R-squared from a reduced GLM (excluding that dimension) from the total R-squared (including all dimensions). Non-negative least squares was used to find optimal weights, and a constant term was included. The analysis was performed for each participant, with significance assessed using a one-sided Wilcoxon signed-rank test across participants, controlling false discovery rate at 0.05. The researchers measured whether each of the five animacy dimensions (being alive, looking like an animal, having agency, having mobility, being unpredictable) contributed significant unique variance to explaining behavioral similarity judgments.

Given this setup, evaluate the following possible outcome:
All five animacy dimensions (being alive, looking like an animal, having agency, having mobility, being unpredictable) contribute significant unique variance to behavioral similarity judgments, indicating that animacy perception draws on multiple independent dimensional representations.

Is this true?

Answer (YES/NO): YES